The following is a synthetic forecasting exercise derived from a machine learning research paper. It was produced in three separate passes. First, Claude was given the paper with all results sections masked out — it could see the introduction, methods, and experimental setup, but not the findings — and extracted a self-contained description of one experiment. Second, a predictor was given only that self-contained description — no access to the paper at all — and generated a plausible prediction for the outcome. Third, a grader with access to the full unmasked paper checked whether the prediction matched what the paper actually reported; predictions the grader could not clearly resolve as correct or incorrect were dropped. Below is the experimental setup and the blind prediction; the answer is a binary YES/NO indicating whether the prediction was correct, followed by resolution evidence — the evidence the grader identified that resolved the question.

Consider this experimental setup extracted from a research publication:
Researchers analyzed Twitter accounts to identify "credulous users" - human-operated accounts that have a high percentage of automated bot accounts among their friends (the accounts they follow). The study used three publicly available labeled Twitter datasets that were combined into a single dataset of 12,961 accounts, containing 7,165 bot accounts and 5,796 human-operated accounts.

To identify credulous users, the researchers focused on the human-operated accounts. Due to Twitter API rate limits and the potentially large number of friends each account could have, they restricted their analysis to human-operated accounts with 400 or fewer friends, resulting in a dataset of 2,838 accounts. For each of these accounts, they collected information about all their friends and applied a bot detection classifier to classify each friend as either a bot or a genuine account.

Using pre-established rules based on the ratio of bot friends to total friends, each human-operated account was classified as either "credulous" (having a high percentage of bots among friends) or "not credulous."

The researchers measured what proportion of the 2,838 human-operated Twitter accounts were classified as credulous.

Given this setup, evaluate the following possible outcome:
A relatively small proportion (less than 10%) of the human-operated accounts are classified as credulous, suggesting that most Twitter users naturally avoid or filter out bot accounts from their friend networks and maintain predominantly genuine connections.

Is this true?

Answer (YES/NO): NO